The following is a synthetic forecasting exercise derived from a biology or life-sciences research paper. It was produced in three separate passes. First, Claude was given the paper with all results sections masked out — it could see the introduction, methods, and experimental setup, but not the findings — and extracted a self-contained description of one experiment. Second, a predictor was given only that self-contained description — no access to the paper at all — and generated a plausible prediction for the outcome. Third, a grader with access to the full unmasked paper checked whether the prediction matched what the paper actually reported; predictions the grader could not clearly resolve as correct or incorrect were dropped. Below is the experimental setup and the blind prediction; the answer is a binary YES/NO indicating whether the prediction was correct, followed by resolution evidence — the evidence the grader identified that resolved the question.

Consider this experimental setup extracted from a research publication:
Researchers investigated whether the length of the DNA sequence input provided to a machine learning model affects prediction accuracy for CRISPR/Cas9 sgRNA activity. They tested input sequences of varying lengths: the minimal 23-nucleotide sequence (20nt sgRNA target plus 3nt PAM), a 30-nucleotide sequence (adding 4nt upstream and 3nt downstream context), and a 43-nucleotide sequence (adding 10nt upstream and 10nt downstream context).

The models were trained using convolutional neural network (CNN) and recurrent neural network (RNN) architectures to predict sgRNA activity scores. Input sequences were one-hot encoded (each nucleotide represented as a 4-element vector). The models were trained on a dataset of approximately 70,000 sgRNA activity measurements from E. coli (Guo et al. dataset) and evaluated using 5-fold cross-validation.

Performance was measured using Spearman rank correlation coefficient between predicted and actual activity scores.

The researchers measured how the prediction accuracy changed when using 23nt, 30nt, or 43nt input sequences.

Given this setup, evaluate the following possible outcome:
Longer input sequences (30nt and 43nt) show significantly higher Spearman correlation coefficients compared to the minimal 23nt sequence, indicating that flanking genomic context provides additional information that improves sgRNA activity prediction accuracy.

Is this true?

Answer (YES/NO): NO